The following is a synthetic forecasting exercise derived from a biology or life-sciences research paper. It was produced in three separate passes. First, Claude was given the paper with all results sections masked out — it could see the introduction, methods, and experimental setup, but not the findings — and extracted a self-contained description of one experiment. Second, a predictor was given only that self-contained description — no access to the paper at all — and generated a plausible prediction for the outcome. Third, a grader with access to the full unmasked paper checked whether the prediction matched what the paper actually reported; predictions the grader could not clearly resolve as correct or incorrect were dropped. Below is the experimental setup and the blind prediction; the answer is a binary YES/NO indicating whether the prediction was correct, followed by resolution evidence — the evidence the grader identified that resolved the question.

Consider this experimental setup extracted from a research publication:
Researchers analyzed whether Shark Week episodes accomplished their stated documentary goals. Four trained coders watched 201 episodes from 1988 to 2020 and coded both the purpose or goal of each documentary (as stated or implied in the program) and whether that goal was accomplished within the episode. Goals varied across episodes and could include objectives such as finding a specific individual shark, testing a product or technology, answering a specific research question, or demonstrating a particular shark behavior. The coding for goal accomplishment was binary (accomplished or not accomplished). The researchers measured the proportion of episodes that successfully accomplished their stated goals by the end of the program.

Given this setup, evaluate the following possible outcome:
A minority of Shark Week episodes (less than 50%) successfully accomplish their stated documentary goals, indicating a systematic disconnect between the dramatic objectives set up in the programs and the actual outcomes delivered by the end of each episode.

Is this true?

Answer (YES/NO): NO